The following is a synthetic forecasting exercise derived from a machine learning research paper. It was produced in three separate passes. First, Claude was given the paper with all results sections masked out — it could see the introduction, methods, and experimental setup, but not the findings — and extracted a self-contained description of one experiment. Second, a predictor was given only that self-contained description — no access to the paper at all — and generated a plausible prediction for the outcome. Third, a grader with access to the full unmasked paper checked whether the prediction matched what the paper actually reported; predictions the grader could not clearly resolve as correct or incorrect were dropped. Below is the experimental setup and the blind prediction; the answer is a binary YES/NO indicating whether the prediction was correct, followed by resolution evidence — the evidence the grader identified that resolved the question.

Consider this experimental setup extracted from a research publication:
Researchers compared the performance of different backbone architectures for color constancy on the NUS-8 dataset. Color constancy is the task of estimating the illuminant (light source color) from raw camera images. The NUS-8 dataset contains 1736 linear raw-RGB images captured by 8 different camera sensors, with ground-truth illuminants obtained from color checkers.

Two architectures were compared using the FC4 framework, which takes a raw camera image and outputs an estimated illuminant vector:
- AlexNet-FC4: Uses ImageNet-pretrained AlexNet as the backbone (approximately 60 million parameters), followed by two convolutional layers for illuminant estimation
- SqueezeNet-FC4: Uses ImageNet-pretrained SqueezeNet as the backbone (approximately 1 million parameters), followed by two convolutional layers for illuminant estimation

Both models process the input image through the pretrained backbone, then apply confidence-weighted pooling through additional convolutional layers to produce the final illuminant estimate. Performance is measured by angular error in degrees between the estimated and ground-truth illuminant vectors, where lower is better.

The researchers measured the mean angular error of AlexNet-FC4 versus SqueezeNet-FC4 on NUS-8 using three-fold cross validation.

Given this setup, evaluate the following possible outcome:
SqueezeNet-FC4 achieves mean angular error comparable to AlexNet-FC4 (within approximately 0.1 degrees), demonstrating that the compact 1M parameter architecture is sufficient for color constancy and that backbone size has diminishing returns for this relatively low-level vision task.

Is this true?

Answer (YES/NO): NO